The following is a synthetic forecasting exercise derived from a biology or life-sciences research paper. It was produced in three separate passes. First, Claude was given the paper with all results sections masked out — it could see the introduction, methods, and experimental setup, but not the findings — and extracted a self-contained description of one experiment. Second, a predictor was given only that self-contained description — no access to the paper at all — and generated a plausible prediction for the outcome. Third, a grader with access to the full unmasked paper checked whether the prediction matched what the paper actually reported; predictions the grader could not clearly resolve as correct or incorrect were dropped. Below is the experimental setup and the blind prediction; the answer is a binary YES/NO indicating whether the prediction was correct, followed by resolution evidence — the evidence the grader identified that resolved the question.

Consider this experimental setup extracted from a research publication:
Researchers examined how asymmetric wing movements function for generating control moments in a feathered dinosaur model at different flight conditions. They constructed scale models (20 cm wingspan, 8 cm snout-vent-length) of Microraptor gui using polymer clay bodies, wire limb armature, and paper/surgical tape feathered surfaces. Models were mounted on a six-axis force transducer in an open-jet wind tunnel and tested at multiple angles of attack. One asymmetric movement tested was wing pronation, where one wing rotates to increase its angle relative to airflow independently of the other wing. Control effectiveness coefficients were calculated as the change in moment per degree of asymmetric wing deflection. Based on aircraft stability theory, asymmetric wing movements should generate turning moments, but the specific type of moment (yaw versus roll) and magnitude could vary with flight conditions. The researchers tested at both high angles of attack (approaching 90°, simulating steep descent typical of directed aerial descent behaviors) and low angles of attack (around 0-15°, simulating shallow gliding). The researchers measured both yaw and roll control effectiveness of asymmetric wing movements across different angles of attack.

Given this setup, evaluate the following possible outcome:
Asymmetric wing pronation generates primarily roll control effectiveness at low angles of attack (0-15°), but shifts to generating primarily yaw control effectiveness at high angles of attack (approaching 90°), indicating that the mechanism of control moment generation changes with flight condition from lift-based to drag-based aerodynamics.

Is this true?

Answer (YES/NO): NO